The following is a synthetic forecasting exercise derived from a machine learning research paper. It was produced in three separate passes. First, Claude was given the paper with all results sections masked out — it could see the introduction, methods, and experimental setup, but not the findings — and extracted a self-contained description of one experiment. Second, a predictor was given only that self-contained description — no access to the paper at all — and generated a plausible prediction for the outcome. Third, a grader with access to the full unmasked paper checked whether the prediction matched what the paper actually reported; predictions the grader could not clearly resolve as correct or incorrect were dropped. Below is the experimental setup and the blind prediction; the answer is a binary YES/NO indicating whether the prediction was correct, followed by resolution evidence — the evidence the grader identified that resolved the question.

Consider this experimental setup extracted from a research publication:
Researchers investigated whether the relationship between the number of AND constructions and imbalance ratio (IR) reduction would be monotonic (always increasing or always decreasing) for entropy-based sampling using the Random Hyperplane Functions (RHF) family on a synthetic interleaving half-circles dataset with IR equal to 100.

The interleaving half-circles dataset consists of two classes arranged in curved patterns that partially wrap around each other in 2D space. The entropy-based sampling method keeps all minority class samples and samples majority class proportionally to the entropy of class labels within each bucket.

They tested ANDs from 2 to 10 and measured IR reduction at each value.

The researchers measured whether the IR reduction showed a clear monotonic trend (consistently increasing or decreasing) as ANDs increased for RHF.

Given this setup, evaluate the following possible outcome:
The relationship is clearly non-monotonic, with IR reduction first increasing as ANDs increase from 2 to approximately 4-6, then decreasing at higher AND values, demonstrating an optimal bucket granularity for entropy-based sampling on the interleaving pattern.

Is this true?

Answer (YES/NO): NO